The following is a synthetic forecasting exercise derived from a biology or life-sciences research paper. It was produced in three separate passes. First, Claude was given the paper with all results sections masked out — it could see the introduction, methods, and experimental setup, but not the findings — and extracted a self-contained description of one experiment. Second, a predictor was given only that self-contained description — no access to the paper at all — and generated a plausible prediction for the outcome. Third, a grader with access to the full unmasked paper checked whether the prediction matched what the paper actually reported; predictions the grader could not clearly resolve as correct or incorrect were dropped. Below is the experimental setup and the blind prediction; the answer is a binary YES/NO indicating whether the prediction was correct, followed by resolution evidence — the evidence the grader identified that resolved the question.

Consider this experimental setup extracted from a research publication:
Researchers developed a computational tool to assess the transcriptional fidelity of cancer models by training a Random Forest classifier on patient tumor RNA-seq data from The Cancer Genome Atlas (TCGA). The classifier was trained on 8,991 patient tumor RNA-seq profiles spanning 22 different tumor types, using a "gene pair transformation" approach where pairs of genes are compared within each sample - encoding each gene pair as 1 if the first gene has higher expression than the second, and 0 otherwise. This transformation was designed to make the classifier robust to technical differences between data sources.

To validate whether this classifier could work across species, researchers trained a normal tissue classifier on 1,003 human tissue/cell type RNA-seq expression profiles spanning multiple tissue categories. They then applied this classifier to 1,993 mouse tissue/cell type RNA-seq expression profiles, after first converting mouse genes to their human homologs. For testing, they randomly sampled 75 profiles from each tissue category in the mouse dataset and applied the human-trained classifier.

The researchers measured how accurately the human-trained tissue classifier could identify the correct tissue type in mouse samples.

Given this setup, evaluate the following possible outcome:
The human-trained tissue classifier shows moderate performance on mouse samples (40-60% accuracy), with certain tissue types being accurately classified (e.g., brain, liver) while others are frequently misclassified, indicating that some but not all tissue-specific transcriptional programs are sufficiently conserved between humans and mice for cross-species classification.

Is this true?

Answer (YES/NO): NO